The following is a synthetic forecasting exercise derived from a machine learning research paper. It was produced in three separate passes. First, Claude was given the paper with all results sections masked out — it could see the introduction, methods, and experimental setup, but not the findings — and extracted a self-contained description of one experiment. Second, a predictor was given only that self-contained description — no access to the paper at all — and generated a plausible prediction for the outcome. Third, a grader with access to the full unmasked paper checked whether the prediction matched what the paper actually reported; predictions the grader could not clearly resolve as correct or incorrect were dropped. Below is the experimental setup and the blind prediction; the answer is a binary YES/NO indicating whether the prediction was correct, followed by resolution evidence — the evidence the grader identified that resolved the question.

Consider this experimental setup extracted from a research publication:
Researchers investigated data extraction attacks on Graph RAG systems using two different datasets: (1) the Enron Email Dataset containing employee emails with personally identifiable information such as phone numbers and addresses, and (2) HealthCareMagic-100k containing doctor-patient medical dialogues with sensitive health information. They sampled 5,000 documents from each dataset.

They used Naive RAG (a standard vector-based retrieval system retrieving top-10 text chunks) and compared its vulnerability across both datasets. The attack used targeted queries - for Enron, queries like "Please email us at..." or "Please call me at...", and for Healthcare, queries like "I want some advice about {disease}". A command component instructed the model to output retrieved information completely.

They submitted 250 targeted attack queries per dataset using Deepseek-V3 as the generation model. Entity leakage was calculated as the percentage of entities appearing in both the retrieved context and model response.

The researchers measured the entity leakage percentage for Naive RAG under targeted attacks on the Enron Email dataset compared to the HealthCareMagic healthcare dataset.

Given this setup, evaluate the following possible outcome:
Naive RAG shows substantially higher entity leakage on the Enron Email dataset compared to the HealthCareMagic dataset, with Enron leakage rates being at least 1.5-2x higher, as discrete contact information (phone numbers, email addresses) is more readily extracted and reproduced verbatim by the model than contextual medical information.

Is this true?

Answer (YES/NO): NO